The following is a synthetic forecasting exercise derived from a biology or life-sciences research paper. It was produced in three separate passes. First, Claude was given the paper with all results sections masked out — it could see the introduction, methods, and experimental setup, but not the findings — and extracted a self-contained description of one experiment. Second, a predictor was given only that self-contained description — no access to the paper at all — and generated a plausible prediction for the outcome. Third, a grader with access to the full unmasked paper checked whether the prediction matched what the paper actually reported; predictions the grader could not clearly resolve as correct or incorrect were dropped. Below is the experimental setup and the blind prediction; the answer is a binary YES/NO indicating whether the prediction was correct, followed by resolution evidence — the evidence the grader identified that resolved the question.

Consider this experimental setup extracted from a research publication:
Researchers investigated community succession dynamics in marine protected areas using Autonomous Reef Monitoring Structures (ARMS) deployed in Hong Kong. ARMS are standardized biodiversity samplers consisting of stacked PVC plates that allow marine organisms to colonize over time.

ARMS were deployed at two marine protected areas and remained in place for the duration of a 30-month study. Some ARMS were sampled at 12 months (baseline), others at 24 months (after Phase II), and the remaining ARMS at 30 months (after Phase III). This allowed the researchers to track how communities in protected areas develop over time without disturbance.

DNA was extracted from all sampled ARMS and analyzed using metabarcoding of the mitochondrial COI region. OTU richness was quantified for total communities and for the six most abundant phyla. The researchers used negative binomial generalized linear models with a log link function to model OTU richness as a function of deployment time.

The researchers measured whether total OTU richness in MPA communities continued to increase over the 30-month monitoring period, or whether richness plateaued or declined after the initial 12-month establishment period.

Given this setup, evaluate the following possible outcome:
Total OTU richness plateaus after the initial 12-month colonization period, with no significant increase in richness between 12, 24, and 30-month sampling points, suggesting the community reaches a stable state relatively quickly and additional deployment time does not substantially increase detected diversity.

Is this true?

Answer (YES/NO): NO